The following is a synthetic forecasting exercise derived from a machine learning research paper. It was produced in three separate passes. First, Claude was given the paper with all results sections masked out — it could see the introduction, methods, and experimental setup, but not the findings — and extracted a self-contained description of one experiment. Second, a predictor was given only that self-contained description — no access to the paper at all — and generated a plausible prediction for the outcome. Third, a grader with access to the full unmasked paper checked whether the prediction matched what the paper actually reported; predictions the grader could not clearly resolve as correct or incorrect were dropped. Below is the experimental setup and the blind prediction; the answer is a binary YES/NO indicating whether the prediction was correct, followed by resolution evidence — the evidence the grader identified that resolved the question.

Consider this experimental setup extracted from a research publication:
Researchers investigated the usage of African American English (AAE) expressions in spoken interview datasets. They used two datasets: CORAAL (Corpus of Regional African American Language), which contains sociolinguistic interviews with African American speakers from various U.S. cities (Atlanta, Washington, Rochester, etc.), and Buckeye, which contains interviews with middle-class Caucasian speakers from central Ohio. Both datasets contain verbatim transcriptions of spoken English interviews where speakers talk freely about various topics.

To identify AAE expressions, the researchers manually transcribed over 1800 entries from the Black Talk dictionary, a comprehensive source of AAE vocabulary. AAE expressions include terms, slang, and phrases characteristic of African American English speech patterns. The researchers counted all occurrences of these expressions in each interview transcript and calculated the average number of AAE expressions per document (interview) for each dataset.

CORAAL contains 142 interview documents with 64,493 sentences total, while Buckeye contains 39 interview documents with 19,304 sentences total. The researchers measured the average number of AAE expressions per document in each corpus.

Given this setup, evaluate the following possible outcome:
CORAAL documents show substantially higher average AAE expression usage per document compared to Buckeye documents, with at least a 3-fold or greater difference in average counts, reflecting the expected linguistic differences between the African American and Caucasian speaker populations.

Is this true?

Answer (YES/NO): NO